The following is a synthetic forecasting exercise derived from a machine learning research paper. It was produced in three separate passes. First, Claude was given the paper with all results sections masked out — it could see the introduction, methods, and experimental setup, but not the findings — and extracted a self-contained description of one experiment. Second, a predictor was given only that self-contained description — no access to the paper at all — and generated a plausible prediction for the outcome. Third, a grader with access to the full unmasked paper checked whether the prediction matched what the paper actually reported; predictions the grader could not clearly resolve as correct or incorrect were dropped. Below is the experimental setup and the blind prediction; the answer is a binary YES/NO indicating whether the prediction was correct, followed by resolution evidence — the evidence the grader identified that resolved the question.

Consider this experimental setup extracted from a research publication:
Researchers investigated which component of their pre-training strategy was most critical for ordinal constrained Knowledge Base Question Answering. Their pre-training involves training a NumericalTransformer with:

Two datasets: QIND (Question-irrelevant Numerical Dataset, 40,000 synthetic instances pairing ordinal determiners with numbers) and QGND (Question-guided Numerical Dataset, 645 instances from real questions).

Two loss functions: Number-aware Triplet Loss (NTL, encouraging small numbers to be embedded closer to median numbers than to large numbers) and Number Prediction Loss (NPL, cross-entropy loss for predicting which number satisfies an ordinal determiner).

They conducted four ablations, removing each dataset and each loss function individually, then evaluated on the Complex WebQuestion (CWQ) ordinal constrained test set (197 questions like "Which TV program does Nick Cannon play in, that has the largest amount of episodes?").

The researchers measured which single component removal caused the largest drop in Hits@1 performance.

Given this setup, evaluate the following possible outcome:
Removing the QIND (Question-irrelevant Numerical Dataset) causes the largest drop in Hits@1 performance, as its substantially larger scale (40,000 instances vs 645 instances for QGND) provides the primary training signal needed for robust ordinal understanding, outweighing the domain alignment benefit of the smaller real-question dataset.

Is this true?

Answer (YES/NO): YES